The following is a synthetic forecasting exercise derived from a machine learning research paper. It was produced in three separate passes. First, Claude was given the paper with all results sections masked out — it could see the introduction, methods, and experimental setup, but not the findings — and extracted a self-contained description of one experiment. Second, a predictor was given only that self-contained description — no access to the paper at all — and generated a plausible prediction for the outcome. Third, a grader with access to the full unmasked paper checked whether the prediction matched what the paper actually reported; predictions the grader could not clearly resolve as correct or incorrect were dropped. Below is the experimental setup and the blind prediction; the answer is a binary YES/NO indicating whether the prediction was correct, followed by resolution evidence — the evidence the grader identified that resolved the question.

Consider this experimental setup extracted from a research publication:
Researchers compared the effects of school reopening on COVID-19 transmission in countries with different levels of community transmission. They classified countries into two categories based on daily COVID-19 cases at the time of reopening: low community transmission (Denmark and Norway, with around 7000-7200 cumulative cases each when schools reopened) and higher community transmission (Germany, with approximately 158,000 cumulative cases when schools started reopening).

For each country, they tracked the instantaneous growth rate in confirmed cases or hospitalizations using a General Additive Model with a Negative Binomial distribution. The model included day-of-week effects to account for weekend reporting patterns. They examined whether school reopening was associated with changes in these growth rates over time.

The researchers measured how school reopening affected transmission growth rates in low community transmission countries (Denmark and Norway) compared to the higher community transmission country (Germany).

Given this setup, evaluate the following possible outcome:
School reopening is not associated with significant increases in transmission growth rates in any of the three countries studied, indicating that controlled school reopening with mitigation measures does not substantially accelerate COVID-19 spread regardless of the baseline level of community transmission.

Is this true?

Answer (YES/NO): NO